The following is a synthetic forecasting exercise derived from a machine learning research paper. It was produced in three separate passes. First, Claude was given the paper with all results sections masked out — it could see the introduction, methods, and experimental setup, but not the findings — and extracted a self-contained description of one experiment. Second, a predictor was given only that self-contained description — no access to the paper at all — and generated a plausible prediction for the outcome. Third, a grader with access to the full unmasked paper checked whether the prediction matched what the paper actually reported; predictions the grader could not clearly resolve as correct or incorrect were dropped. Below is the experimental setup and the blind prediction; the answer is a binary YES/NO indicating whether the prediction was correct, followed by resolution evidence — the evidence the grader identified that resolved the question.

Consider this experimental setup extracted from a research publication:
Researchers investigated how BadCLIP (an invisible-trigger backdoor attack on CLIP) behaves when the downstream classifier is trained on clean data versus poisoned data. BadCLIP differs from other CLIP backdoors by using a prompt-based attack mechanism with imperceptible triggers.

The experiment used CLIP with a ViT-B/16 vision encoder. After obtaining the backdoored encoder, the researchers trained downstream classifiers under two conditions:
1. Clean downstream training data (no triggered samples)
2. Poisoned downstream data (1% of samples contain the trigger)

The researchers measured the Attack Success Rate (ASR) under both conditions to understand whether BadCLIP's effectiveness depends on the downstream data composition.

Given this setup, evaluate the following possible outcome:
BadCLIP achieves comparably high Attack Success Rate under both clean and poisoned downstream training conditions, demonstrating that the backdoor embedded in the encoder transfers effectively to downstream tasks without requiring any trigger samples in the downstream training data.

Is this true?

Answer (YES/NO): NO